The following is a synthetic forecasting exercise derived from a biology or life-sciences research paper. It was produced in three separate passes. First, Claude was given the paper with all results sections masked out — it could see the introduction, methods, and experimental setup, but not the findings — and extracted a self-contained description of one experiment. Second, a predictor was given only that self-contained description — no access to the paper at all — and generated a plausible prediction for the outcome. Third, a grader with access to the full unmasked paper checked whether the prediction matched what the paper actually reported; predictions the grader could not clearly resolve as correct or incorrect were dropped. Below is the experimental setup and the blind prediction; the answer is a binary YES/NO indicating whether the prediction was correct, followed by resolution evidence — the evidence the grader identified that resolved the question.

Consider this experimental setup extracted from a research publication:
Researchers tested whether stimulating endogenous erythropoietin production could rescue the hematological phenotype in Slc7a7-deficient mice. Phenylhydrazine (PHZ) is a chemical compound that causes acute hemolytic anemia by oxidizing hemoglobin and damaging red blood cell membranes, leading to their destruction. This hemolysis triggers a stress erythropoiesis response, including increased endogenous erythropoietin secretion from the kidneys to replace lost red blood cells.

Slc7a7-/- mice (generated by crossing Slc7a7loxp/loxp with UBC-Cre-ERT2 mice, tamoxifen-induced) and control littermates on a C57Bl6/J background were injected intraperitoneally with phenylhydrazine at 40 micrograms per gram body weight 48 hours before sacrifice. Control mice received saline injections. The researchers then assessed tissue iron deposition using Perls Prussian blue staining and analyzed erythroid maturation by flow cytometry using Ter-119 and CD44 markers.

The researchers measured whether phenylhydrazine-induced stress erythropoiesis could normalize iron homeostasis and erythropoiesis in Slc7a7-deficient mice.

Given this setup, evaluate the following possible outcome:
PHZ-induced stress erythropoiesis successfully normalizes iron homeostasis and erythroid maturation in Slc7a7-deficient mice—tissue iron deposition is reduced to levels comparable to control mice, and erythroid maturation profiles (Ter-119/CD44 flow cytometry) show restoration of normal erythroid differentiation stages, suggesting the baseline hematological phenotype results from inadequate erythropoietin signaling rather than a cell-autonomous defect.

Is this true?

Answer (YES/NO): NO